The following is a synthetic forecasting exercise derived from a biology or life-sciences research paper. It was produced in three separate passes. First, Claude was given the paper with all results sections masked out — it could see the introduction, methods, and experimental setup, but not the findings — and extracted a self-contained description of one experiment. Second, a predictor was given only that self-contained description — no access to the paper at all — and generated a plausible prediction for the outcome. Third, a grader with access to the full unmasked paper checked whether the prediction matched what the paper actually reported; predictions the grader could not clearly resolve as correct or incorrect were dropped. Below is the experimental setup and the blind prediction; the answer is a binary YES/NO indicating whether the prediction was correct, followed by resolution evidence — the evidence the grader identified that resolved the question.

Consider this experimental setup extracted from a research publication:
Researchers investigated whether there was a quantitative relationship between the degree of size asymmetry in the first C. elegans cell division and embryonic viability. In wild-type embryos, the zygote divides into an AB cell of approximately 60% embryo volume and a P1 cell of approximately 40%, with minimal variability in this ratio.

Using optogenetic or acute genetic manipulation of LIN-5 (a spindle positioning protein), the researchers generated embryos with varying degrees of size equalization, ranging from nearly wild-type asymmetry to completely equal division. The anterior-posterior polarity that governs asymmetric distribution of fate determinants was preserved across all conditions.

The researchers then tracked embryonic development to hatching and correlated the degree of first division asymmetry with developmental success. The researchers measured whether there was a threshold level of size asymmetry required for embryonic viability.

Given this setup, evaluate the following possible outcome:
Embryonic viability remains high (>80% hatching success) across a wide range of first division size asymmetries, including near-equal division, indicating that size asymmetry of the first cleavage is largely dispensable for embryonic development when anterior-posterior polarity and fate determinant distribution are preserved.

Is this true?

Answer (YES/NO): NO